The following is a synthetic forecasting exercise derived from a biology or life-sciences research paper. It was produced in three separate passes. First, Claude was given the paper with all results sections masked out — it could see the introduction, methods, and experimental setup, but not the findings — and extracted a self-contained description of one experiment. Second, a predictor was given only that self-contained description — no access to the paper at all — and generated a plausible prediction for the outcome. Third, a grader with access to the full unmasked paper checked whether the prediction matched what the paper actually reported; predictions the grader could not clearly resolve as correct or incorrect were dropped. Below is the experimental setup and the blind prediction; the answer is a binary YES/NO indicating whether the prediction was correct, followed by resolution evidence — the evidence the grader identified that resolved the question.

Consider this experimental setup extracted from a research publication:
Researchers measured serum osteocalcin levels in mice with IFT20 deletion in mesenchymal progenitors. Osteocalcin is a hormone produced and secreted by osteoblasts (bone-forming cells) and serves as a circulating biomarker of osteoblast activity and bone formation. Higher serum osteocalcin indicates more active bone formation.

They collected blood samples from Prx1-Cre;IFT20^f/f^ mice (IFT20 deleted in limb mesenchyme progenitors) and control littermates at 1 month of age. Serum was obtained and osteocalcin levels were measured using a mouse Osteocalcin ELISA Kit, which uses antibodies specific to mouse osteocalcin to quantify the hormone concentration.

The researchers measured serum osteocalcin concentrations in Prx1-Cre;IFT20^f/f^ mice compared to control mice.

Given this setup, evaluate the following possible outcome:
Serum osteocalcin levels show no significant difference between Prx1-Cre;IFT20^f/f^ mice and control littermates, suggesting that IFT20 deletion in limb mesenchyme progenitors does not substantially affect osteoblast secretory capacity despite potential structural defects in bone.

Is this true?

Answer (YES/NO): NO